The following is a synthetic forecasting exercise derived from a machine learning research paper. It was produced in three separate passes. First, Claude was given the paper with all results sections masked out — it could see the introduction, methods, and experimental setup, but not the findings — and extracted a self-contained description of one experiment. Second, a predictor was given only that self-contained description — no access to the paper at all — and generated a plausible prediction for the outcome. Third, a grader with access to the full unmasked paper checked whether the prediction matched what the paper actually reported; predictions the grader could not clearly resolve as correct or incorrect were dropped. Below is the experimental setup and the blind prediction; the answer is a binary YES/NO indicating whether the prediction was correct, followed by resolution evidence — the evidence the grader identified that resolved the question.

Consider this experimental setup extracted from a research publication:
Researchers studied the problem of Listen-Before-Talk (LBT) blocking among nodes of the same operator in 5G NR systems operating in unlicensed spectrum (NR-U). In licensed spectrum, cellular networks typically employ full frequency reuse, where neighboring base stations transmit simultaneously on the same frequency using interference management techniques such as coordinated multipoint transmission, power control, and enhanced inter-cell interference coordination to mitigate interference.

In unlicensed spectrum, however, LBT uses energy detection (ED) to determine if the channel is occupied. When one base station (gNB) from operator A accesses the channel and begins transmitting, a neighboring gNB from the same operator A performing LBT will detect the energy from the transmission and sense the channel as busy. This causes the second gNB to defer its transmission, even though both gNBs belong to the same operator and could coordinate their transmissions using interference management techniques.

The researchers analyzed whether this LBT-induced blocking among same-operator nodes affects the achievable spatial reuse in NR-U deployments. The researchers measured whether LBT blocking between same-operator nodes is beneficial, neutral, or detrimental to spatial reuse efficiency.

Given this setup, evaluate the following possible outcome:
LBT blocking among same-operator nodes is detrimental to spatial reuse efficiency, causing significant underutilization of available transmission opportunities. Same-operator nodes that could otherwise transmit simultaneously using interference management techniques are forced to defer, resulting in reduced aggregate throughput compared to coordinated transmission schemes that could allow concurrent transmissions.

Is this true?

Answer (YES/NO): YES